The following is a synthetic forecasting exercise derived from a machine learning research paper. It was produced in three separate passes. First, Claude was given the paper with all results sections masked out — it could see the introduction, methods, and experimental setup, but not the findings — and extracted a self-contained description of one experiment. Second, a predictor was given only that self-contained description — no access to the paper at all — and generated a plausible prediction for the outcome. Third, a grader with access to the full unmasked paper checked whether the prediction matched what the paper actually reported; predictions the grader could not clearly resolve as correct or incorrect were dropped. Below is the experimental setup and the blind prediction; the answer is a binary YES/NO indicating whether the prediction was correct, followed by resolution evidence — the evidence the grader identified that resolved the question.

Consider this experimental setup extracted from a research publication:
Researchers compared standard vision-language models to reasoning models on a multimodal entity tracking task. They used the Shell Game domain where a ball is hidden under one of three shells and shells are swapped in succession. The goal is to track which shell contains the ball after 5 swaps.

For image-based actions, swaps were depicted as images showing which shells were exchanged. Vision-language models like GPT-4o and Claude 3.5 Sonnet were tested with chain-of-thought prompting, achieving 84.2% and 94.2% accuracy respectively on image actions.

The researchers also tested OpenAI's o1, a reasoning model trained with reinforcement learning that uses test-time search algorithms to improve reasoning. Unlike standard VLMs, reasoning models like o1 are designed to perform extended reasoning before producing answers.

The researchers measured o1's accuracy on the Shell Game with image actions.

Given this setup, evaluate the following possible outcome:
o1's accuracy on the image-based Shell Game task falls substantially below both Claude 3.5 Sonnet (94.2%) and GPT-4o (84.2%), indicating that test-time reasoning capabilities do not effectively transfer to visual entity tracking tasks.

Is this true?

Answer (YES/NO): NO